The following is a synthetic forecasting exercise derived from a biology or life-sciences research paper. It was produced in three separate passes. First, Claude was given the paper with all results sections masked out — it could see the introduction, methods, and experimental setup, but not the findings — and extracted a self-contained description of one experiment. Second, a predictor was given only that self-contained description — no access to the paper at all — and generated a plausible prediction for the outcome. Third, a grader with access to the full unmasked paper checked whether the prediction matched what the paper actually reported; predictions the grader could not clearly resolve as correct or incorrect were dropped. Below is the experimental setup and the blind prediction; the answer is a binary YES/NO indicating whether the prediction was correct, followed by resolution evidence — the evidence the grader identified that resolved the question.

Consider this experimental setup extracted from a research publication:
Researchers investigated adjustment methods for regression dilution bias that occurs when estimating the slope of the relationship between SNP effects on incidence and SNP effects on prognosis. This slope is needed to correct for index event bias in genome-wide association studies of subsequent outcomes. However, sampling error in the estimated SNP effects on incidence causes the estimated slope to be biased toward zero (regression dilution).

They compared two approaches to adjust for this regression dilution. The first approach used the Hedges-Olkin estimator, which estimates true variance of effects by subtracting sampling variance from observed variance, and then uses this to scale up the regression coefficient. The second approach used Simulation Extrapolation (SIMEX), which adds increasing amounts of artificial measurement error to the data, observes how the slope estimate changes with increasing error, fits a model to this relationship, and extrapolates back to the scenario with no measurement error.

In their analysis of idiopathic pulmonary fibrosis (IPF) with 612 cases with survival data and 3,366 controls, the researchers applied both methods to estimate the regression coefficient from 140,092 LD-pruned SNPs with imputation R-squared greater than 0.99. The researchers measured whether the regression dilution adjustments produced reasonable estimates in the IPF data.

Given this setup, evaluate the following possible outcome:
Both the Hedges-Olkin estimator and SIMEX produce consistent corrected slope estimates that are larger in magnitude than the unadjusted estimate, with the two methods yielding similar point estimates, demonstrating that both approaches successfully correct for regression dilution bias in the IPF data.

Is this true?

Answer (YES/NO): NO